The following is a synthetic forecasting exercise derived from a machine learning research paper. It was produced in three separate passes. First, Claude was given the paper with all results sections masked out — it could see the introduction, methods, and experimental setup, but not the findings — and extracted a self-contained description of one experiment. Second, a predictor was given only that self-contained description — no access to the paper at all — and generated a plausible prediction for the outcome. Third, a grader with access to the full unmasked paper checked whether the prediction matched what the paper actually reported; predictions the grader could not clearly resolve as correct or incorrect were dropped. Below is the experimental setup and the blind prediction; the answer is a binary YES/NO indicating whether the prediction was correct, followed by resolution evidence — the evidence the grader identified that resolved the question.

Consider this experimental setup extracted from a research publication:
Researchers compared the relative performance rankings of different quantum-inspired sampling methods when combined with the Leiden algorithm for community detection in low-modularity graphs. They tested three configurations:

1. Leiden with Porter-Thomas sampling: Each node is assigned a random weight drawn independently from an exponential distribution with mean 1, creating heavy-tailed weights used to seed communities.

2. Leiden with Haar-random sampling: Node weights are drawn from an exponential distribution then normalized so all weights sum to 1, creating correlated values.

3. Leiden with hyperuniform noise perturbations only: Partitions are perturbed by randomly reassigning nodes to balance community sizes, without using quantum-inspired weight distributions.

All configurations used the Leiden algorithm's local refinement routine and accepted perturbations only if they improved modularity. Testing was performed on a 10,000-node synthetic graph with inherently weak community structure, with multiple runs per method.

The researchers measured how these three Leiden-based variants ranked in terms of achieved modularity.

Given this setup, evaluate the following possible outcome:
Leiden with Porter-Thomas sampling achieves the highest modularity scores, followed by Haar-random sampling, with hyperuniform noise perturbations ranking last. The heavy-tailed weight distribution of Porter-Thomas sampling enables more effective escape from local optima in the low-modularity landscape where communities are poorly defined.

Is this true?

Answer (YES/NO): NO